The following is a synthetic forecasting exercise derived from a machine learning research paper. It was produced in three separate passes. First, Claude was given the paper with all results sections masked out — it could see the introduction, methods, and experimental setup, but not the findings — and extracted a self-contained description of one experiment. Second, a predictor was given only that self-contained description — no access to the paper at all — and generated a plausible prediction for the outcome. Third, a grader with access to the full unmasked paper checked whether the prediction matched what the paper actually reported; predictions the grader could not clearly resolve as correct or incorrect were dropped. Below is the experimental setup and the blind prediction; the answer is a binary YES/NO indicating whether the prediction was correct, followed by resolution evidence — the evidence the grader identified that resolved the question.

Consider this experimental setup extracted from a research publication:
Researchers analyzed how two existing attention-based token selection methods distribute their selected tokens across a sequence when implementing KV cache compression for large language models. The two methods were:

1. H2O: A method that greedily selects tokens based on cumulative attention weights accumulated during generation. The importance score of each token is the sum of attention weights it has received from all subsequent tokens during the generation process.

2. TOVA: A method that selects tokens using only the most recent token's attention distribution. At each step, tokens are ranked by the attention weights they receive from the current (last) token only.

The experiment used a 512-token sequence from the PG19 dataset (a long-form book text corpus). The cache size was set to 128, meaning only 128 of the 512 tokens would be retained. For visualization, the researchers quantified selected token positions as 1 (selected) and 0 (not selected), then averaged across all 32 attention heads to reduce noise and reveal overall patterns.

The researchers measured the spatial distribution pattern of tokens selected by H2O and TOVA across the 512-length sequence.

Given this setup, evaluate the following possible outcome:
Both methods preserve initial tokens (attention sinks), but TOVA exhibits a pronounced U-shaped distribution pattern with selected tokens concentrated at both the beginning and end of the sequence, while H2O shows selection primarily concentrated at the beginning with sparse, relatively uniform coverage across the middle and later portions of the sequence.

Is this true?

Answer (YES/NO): NO